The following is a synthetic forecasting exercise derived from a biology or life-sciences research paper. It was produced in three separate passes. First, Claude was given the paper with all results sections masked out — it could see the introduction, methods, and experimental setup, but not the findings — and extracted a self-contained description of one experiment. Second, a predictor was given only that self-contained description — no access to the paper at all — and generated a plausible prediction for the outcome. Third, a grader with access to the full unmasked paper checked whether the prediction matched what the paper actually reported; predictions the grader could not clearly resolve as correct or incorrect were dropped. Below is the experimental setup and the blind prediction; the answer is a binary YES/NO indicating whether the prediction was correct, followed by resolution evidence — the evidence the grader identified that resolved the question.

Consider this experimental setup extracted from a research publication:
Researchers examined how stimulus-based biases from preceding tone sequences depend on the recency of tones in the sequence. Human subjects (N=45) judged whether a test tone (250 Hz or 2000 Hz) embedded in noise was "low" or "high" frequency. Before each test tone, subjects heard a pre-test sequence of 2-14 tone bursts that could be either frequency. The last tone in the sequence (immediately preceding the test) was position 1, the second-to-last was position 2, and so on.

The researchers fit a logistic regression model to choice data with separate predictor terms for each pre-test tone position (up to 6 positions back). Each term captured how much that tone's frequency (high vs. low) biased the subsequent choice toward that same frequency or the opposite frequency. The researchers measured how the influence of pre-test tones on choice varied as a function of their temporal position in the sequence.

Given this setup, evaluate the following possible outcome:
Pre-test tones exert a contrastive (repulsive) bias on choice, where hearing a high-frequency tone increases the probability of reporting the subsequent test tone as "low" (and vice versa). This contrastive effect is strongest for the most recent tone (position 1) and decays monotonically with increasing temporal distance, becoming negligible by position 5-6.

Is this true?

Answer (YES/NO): NO